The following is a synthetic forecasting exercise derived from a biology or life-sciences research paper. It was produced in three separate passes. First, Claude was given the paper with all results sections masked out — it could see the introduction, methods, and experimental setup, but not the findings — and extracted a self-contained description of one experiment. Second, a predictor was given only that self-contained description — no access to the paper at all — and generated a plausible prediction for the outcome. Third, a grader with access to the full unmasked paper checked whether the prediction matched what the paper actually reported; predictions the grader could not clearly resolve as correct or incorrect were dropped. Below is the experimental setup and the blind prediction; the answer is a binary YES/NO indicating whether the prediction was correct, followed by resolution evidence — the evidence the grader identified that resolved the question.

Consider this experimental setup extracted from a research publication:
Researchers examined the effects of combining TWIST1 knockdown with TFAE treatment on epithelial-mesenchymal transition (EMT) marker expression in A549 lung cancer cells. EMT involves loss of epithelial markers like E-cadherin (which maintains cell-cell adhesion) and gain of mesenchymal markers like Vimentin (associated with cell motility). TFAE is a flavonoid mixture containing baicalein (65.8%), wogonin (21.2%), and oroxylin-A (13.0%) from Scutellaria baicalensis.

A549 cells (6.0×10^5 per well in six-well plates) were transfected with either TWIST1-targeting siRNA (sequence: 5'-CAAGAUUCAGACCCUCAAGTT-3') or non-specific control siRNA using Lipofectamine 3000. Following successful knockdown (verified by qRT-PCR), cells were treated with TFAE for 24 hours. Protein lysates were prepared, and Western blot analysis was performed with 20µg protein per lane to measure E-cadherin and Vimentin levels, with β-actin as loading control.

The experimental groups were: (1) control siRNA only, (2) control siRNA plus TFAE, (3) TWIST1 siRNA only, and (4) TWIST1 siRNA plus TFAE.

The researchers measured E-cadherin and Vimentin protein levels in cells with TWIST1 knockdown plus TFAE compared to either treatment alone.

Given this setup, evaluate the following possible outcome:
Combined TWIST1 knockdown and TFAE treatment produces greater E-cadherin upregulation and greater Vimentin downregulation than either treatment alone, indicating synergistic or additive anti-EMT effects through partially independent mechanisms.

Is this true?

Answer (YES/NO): YES